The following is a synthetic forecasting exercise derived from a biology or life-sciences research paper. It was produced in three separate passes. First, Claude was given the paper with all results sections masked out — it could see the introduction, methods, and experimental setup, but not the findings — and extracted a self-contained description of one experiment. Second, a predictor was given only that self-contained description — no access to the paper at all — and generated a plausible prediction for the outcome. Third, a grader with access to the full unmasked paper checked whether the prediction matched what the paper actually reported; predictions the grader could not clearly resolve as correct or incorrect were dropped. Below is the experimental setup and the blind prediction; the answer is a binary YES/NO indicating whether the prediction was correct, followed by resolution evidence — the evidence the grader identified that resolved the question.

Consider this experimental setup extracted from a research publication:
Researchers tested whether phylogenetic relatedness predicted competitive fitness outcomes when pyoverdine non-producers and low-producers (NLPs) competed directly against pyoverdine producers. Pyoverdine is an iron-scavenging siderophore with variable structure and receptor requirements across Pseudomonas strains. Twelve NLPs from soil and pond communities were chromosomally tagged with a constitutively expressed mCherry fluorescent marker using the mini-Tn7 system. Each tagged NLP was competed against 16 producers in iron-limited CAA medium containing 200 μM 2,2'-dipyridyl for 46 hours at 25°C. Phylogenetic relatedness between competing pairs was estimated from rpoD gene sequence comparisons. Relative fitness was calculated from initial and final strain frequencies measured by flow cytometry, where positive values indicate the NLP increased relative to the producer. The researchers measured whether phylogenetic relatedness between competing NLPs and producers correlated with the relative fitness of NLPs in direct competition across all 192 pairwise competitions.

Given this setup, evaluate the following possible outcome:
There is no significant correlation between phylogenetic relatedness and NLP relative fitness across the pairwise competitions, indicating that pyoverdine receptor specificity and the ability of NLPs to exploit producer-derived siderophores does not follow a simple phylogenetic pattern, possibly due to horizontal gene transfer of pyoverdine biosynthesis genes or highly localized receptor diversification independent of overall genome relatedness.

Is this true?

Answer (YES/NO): NO